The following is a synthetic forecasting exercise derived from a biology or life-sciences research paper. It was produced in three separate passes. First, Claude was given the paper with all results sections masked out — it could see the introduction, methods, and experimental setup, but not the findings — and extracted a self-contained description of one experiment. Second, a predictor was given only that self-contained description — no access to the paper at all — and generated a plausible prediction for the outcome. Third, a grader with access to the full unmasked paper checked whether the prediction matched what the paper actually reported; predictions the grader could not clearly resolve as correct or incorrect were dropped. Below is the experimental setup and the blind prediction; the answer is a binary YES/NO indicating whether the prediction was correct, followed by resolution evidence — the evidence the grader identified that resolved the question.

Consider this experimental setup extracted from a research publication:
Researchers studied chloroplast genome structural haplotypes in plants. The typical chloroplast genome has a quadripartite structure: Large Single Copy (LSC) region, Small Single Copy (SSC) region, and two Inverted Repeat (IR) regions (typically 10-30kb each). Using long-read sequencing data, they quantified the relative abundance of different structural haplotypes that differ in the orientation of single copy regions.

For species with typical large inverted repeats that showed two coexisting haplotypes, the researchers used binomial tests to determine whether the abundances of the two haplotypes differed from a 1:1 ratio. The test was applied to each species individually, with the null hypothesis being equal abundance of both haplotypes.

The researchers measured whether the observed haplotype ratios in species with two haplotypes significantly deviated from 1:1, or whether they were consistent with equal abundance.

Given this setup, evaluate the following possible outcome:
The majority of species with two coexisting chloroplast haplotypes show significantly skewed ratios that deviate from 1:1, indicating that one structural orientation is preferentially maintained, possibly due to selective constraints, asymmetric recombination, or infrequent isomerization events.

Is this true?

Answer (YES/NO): NO